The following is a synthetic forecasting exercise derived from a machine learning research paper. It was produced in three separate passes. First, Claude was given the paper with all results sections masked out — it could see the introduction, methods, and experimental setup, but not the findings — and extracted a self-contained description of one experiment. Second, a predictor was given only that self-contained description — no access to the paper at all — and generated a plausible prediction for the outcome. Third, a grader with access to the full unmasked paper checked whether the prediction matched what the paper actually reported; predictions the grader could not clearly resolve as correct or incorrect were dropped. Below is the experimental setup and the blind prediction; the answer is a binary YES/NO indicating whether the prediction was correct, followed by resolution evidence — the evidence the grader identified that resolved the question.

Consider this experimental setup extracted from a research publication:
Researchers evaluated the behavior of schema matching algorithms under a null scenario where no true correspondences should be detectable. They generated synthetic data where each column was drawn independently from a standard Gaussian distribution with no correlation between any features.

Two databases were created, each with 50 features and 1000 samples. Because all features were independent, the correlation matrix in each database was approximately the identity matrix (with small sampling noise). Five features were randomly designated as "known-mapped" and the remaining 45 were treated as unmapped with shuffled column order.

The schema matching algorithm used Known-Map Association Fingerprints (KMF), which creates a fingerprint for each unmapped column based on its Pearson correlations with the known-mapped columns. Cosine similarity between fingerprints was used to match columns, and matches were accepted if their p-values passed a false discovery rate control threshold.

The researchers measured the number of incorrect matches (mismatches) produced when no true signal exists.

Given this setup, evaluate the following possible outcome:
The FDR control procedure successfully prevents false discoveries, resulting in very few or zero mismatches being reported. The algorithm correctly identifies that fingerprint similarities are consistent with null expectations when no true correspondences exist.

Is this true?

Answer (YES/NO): NO